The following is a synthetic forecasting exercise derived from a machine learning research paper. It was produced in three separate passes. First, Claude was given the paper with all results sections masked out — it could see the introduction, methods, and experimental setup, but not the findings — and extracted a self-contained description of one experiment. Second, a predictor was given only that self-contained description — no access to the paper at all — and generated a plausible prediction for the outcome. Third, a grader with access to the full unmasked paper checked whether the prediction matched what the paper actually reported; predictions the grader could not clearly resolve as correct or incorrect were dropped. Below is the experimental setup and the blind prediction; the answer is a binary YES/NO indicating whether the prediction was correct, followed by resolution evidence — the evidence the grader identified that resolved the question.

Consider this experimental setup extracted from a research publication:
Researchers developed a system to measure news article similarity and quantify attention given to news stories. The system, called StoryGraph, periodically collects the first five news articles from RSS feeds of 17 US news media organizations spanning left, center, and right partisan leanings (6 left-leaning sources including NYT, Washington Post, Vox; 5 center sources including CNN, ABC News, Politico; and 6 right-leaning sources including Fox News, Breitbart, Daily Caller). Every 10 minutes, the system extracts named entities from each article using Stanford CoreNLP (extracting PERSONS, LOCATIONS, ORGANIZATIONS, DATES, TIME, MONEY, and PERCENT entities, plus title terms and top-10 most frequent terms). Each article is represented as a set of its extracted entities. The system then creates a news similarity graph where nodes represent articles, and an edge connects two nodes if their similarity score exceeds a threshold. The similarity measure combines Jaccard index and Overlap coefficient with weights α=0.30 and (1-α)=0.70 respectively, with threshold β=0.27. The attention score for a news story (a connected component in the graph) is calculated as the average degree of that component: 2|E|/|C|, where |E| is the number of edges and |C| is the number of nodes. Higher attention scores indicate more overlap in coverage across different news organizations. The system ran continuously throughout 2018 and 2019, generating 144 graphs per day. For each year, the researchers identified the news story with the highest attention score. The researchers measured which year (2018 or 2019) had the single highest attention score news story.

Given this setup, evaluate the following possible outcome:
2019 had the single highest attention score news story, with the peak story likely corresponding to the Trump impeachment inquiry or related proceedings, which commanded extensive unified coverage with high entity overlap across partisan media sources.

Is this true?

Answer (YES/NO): NO